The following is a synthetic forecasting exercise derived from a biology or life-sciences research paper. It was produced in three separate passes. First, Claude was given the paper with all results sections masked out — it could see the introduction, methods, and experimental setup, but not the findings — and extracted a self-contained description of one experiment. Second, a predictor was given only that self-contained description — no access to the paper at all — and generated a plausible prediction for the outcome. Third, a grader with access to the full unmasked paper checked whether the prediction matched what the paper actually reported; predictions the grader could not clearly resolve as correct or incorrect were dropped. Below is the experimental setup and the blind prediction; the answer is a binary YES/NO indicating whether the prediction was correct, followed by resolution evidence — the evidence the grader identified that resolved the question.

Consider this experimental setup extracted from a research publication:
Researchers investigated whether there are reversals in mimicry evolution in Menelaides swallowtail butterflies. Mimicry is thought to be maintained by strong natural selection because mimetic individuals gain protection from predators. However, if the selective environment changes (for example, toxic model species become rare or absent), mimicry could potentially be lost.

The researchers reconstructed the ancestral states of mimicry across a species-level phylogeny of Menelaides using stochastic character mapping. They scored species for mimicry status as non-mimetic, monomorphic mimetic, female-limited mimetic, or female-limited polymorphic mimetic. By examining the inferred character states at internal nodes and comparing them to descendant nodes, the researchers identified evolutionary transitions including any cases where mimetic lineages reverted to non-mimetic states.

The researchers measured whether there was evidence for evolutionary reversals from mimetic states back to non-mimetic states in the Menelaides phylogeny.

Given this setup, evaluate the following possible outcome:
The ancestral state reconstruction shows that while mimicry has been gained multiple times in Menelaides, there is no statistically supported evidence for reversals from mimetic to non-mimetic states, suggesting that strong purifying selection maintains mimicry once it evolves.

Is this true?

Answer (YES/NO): NO